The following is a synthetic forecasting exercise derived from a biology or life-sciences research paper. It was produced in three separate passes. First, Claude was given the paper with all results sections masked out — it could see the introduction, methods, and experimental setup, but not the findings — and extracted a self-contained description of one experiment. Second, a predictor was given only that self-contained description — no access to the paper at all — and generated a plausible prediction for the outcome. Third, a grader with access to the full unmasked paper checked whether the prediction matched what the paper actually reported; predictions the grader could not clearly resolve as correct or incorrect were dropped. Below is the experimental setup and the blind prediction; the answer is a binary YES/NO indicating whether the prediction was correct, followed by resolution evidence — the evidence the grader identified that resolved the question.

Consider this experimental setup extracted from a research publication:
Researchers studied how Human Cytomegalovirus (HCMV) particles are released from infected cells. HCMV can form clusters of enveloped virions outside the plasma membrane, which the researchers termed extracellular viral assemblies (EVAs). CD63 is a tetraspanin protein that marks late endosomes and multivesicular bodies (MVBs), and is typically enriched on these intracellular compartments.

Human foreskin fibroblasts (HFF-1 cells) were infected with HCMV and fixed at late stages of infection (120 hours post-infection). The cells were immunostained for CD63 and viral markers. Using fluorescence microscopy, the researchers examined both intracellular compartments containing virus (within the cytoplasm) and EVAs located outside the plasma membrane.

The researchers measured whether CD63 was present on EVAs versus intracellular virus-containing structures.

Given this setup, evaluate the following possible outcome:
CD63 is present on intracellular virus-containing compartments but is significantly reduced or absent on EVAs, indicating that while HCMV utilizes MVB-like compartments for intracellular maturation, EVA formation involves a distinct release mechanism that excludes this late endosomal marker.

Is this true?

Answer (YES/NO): YES